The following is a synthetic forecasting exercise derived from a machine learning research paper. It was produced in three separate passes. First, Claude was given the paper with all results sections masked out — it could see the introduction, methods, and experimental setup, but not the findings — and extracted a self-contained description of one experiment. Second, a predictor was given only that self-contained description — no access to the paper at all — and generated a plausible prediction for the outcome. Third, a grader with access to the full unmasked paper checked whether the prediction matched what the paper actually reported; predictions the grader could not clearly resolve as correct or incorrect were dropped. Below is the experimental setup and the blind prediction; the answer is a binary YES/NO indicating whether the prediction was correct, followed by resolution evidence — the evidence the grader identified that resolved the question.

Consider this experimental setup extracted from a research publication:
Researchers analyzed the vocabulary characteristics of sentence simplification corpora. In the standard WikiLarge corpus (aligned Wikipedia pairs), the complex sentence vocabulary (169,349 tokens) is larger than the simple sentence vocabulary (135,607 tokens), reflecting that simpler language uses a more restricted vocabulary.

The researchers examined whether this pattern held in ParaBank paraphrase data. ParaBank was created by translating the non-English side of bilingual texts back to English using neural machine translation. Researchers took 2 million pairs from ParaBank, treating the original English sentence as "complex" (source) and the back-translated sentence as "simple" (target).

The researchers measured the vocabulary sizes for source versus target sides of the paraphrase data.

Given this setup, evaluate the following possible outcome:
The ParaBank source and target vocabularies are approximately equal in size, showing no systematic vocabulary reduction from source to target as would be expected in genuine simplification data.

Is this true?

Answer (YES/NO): NO